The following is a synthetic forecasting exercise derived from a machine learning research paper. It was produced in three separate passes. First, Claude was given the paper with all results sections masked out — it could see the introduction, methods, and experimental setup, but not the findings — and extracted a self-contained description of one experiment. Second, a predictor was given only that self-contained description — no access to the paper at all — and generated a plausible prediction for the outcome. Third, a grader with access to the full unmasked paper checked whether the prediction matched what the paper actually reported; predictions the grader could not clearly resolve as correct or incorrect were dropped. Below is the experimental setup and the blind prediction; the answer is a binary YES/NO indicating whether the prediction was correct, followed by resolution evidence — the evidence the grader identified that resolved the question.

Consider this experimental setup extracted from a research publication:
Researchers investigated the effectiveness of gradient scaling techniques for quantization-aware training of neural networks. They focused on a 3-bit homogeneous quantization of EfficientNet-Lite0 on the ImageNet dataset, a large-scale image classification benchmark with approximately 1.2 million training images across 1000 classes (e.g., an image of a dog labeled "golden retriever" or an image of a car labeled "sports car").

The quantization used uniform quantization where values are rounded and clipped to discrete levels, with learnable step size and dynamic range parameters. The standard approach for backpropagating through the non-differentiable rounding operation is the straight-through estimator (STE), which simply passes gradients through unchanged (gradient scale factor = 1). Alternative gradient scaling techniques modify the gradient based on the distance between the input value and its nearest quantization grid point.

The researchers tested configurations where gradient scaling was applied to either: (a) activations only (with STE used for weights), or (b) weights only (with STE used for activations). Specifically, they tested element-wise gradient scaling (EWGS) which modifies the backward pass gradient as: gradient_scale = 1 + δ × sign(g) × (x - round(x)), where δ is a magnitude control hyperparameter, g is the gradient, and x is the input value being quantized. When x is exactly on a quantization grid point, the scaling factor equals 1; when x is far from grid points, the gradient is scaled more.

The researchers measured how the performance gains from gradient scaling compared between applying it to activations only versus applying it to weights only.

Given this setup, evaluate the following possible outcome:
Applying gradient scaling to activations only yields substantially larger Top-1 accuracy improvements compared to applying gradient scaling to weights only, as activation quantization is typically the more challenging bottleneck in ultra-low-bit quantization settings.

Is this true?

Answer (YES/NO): NO